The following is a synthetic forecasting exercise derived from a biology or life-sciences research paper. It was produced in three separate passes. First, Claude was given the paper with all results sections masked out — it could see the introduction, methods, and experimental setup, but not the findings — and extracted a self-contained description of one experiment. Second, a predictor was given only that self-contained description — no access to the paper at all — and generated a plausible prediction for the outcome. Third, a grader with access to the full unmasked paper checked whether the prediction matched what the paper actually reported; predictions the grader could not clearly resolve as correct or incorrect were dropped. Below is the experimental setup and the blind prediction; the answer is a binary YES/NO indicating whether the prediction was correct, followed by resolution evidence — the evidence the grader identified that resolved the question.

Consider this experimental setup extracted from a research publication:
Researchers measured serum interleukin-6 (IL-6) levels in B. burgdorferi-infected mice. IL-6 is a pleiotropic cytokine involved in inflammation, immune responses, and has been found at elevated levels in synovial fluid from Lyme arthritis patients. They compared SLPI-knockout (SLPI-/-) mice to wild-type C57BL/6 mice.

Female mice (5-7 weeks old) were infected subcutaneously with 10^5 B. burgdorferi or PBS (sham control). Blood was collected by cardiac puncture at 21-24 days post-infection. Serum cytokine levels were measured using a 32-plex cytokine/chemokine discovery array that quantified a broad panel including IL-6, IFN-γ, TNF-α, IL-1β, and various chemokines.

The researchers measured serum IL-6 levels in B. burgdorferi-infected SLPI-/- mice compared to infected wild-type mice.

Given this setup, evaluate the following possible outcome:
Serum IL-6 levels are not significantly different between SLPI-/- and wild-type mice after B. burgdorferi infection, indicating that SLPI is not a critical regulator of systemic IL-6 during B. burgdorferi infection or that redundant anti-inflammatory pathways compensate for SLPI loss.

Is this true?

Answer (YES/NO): NO